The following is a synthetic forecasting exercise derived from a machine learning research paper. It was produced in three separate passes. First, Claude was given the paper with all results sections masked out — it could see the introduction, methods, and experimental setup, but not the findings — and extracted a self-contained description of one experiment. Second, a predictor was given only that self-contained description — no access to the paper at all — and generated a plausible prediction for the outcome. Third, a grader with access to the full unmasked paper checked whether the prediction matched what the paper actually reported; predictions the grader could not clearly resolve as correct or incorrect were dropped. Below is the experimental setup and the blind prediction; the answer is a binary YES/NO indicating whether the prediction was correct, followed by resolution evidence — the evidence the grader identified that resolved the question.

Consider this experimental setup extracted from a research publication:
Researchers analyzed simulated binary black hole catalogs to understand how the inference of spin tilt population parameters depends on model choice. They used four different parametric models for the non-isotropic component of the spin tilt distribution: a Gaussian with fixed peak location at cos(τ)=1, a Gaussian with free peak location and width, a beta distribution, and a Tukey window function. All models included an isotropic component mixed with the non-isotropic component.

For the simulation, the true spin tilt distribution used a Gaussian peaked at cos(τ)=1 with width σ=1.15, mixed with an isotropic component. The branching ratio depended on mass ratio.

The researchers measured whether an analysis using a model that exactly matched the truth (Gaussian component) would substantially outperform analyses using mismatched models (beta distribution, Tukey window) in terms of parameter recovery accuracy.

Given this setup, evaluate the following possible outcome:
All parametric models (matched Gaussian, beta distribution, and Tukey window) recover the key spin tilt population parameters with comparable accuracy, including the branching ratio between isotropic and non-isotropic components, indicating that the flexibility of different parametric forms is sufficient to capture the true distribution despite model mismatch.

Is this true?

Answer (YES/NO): NO